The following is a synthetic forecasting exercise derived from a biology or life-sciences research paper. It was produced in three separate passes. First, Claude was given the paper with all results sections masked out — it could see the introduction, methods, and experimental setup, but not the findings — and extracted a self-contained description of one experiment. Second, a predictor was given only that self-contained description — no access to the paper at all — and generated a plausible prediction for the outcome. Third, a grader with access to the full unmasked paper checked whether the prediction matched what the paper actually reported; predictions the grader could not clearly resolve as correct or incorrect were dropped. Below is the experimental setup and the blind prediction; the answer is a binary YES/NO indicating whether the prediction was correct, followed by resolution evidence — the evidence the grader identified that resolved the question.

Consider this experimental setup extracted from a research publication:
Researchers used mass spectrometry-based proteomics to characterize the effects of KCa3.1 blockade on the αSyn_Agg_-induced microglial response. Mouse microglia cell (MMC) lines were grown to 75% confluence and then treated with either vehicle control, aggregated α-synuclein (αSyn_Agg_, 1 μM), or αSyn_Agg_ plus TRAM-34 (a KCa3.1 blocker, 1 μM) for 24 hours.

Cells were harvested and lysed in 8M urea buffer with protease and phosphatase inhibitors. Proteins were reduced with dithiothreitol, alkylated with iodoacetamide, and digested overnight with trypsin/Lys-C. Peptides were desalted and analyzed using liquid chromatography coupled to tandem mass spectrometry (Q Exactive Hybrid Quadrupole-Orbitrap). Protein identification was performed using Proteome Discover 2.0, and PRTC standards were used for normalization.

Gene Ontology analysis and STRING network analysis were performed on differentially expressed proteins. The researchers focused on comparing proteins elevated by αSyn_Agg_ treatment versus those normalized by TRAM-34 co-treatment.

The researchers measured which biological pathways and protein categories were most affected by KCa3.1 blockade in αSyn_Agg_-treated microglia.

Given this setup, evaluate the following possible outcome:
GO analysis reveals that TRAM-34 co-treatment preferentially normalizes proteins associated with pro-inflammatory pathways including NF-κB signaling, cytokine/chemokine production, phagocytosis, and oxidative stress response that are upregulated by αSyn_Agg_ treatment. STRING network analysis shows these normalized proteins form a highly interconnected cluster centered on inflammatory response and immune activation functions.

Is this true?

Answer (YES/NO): NO